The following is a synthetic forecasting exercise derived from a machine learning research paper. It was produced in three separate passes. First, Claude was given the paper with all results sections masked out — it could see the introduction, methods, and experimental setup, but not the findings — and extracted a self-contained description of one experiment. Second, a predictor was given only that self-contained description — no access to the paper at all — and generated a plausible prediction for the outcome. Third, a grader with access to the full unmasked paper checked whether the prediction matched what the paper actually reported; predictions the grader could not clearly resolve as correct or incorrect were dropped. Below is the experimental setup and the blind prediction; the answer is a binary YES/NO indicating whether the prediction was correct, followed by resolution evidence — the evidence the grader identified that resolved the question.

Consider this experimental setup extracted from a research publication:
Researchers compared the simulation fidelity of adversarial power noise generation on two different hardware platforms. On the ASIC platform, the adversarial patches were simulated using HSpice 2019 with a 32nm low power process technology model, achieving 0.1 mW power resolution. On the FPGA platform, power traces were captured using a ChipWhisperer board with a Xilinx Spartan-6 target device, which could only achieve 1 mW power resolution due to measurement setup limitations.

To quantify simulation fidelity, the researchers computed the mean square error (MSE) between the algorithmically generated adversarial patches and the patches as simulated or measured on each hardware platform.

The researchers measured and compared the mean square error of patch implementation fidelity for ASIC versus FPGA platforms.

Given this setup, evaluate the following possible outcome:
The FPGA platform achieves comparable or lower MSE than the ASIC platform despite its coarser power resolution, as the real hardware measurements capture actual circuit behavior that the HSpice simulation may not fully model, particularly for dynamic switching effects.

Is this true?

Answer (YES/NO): NO